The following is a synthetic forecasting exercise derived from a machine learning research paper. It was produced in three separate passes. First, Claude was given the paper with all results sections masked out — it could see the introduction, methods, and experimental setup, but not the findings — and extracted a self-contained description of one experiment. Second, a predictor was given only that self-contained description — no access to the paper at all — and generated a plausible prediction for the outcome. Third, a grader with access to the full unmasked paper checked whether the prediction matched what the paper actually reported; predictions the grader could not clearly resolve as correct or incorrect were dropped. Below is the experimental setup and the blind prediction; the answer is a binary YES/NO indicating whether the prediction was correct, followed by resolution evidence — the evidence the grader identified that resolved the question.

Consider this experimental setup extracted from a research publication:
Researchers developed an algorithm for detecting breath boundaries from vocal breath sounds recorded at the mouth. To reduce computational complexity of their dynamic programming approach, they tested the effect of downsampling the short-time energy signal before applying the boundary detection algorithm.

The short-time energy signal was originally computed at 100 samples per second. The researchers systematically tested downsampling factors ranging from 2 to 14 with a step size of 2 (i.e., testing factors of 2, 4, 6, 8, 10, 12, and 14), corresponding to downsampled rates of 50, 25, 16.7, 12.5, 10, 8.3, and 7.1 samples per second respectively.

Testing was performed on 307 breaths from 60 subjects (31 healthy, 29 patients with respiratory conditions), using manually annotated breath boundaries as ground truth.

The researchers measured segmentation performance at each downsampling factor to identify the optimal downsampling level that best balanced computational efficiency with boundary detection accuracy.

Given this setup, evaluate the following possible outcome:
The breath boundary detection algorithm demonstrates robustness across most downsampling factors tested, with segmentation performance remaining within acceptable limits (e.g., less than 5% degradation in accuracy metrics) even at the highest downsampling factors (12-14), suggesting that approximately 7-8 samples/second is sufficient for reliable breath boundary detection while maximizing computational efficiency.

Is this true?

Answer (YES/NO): NO